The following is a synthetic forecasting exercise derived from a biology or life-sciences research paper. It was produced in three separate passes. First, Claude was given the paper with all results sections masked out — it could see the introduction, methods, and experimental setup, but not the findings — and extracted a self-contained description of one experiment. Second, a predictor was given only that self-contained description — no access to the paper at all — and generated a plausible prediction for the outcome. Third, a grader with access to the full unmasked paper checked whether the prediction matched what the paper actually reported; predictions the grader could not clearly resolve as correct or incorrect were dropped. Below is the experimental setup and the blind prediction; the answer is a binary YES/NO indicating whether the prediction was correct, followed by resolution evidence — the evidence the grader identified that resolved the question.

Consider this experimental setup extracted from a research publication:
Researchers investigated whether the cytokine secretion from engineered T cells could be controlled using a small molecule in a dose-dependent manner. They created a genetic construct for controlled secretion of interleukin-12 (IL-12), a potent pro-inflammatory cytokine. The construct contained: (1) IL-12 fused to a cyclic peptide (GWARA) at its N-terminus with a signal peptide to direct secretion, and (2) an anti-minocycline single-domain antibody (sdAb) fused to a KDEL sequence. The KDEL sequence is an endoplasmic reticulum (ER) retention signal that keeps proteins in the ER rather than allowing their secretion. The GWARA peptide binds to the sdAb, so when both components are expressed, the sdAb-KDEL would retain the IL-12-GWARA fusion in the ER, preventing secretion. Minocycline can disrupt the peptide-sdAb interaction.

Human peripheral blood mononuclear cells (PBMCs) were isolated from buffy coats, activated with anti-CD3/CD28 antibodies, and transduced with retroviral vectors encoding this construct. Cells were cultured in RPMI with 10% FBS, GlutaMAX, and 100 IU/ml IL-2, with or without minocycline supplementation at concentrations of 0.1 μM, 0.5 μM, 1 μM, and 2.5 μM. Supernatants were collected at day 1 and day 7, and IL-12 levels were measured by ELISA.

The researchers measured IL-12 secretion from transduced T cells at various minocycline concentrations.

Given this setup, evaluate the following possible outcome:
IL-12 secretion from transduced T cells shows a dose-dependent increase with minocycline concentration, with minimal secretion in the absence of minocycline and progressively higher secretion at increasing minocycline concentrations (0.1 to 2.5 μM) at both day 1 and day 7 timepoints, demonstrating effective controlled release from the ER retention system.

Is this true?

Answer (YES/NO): YES